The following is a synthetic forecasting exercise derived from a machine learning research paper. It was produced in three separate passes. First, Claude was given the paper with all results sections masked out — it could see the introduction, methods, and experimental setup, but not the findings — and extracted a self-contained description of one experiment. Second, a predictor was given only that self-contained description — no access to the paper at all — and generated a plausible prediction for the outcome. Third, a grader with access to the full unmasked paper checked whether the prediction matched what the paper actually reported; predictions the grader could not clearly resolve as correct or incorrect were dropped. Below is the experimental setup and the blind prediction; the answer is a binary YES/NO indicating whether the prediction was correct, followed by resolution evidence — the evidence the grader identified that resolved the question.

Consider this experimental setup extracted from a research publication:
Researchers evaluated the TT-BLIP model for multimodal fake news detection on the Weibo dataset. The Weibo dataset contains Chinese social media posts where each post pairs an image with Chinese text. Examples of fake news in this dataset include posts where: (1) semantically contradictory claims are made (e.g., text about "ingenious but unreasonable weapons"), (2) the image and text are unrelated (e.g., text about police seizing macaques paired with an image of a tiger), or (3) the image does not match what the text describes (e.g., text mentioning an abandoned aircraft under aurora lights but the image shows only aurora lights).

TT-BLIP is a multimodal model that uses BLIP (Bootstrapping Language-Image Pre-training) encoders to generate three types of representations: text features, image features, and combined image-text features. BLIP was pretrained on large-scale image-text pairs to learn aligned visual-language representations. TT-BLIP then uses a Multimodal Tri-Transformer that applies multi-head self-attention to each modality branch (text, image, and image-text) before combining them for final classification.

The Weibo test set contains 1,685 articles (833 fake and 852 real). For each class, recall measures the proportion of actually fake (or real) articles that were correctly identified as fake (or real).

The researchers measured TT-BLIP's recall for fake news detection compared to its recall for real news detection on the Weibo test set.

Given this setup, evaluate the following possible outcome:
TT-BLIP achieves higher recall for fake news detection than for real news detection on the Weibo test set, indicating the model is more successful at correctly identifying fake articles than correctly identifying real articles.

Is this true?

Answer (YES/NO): NO